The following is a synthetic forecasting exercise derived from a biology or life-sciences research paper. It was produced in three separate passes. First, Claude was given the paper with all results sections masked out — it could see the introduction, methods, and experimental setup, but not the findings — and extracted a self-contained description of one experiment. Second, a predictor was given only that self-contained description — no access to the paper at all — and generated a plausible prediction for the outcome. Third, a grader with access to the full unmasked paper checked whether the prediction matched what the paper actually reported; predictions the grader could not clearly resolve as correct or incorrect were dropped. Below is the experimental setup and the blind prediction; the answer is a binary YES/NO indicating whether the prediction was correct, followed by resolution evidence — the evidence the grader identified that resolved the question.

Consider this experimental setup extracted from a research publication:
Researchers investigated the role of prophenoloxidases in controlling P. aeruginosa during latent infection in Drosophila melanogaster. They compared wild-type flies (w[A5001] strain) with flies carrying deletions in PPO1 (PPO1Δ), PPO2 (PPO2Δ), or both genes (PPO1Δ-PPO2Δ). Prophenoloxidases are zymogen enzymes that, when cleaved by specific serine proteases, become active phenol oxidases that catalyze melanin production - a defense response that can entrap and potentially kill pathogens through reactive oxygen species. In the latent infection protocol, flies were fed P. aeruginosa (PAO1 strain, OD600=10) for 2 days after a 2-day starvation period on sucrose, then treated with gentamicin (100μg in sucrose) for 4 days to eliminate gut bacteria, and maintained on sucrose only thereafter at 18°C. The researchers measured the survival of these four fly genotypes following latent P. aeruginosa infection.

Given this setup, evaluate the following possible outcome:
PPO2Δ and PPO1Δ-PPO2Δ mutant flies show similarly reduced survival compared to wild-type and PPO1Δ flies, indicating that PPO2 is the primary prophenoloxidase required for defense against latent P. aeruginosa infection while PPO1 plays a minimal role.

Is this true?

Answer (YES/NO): NO